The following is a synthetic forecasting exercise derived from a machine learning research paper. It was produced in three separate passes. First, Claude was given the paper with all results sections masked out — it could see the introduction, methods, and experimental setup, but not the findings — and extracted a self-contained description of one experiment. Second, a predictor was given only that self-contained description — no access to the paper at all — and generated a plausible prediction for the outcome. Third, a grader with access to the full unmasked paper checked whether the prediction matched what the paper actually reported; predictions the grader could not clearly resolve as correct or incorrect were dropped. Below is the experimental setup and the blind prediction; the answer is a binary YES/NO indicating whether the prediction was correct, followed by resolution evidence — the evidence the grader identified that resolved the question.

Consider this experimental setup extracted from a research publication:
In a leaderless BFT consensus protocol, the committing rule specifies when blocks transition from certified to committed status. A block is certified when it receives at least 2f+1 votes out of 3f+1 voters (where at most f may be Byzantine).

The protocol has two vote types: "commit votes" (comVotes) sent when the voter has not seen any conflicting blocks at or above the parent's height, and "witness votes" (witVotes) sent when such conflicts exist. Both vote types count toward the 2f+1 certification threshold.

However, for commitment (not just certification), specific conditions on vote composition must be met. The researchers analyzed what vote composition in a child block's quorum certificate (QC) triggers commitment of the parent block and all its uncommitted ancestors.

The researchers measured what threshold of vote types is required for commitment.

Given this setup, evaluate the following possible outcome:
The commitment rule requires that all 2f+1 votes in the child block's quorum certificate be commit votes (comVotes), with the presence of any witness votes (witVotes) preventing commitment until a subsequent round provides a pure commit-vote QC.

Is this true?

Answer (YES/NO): YES